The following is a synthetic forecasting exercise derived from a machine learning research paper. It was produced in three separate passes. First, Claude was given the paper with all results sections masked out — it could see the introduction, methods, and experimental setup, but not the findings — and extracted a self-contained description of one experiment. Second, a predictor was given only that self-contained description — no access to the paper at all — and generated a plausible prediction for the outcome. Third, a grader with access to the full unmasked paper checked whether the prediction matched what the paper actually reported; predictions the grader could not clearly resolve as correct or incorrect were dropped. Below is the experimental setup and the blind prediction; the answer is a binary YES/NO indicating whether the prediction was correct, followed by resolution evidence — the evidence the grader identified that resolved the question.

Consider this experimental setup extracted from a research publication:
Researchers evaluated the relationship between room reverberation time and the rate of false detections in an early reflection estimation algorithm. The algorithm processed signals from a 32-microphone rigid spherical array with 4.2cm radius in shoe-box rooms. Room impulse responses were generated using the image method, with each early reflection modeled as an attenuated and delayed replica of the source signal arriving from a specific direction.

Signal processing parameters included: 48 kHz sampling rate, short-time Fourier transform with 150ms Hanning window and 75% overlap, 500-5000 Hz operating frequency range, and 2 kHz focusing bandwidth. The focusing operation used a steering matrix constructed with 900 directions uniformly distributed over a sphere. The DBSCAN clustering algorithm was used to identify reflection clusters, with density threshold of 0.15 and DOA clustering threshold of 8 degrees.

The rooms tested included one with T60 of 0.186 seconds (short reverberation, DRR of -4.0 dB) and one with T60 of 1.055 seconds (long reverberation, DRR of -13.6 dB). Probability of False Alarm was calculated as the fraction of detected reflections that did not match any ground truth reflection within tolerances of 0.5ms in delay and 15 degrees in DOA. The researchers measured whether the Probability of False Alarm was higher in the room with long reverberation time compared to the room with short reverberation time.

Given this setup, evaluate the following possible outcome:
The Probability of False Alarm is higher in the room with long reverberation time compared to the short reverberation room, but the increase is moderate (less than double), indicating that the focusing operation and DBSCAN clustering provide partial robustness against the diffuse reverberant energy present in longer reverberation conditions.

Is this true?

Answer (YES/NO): NO